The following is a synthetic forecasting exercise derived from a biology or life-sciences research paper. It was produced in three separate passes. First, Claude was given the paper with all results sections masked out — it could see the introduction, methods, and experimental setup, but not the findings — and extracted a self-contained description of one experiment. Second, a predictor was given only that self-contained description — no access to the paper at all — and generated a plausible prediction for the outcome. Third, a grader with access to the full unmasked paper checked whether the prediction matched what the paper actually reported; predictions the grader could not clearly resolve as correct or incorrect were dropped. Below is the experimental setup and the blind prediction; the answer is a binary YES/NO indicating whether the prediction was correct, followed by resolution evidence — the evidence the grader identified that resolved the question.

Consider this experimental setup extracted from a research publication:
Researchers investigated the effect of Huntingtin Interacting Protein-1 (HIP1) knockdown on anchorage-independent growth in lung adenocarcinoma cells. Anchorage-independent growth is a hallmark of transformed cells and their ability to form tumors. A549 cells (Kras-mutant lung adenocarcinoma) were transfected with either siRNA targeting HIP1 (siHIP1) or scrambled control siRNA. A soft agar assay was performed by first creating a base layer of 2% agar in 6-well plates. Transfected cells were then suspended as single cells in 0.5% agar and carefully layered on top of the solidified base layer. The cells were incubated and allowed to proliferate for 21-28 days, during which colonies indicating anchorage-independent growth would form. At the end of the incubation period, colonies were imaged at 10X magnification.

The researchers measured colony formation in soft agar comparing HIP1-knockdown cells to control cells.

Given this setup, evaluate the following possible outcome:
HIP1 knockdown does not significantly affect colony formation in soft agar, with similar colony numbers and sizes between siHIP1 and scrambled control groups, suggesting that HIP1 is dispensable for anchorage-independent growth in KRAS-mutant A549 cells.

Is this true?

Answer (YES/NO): NO